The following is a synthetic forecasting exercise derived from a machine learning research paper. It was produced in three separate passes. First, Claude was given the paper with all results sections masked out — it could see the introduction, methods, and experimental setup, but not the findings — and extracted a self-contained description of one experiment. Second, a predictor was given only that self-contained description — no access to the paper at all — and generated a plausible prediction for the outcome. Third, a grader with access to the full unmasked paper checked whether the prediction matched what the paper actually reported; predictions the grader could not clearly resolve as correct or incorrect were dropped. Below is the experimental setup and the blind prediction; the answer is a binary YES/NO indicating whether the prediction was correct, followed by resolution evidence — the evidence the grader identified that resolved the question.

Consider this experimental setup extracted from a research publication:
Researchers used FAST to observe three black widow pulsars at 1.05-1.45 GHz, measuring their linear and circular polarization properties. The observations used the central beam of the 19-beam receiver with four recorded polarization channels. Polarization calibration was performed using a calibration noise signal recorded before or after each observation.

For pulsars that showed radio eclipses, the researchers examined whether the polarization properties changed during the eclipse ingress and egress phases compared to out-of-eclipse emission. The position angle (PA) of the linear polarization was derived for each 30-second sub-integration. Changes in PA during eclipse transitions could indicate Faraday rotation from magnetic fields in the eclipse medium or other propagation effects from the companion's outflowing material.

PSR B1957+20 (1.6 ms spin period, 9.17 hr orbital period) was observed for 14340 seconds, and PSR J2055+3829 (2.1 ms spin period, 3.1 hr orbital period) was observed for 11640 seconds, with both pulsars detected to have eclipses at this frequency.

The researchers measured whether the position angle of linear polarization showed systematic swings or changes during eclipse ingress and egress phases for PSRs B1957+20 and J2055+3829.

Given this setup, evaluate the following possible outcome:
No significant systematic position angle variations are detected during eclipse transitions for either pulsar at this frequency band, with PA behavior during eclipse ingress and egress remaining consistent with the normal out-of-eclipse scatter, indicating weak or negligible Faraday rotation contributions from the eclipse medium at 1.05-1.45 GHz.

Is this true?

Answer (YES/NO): NO